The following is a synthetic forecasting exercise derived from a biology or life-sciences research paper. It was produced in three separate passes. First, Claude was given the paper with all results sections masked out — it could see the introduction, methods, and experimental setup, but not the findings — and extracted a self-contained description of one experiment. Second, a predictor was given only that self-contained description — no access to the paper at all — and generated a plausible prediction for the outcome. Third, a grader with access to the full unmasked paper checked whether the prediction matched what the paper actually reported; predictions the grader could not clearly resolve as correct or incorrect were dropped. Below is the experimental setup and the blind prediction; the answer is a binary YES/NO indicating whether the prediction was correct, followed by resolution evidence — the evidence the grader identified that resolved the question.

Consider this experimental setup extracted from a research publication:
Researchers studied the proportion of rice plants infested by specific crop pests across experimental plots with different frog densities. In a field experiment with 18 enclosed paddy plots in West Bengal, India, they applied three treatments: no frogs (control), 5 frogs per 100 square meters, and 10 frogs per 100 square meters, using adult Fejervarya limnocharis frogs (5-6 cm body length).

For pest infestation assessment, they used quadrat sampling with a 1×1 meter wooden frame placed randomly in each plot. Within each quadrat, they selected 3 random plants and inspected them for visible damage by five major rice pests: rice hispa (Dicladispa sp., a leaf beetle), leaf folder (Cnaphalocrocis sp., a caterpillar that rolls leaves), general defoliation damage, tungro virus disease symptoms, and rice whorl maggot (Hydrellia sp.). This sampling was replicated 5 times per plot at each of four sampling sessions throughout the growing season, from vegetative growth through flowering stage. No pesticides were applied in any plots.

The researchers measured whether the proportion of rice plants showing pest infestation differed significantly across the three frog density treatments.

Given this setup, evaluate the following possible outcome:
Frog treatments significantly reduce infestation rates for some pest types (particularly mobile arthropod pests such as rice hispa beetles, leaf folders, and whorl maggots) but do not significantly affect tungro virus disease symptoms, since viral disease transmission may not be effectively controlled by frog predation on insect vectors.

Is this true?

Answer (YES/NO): NO